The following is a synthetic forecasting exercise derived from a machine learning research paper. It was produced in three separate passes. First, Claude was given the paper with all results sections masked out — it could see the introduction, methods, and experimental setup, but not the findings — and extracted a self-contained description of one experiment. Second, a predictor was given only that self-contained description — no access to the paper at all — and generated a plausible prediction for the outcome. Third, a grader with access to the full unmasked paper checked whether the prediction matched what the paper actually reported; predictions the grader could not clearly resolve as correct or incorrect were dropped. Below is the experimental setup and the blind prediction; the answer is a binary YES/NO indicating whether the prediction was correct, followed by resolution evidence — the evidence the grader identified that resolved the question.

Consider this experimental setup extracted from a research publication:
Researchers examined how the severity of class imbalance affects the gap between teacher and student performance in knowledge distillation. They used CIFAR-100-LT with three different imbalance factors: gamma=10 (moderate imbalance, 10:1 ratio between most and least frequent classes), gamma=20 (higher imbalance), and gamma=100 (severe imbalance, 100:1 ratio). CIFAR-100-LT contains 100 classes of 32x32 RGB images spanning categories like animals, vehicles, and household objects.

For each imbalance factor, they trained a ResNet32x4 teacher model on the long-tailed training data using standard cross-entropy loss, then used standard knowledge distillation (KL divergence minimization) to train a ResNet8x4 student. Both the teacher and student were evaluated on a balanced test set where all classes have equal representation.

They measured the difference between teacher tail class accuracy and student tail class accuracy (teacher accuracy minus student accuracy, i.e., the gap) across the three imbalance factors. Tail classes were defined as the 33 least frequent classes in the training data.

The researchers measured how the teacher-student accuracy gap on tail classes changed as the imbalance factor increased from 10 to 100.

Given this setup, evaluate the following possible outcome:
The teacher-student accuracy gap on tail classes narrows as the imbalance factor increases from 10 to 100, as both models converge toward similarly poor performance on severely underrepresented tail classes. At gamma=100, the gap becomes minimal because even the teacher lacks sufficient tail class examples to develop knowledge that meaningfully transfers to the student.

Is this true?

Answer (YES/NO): NO